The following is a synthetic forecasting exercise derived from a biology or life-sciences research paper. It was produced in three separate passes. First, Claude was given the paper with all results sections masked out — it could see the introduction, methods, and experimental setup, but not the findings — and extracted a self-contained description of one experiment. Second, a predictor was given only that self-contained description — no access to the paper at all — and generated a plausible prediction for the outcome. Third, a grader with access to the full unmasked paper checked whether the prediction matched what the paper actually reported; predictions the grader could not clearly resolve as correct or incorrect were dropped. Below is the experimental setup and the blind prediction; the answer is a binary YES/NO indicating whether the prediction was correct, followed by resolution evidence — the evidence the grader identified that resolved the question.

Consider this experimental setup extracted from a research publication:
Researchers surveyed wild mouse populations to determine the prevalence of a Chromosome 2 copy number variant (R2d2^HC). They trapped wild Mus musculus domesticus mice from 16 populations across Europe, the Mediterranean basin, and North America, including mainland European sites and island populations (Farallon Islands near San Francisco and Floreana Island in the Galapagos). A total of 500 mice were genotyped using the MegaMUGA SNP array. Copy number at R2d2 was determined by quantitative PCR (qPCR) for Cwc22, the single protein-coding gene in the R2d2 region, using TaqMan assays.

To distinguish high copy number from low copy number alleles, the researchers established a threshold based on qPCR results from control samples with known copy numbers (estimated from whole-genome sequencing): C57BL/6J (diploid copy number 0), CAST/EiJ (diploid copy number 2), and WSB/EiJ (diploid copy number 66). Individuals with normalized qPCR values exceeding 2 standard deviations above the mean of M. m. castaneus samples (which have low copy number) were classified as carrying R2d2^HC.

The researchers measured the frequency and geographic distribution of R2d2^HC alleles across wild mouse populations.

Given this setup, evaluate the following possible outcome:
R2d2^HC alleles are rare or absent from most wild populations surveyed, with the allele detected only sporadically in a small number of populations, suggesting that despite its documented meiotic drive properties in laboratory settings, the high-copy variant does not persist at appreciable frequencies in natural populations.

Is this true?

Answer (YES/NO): NO